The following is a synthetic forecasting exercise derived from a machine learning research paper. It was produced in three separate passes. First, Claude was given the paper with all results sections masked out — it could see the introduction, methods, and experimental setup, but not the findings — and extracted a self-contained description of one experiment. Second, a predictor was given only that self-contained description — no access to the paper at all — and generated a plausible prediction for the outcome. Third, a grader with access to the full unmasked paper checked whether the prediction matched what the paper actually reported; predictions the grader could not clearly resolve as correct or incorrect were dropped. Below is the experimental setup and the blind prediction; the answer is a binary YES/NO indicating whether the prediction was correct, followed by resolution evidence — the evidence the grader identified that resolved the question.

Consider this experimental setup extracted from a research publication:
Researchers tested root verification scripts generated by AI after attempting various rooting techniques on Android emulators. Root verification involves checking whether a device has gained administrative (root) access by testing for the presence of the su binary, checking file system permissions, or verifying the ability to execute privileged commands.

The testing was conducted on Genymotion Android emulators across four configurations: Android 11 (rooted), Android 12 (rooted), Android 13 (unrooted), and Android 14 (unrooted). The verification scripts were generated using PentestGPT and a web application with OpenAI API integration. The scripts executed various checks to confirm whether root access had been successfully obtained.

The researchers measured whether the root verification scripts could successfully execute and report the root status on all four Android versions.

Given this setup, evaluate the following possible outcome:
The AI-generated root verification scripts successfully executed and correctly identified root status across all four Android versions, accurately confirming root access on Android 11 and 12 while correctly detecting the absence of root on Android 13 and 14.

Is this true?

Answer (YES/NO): NO